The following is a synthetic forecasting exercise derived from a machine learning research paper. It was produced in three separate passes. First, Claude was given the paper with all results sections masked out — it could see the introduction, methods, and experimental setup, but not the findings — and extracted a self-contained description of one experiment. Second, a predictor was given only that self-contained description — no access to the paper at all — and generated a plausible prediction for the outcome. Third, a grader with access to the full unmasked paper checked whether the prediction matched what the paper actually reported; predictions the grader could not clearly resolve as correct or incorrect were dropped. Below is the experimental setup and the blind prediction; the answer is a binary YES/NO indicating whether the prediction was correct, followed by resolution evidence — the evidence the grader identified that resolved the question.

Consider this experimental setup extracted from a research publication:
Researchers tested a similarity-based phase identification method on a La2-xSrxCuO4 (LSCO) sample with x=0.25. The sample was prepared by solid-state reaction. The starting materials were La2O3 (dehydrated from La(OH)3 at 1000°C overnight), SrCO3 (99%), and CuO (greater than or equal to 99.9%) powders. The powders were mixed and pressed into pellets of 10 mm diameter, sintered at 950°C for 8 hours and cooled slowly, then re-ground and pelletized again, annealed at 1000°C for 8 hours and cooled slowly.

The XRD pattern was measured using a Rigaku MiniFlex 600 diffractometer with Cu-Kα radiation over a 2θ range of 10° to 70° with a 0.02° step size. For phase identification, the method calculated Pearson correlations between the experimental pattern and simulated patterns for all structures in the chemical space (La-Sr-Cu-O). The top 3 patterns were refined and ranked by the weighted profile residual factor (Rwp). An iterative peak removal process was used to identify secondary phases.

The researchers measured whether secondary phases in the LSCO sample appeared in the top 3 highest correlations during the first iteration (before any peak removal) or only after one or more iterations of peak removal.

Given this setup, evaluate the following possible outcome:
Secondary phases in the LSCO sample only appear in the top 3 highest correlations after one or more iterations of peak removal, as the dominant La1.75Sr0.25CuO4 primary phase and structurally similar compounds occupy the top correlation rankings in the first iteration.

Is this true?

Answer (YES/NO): YES